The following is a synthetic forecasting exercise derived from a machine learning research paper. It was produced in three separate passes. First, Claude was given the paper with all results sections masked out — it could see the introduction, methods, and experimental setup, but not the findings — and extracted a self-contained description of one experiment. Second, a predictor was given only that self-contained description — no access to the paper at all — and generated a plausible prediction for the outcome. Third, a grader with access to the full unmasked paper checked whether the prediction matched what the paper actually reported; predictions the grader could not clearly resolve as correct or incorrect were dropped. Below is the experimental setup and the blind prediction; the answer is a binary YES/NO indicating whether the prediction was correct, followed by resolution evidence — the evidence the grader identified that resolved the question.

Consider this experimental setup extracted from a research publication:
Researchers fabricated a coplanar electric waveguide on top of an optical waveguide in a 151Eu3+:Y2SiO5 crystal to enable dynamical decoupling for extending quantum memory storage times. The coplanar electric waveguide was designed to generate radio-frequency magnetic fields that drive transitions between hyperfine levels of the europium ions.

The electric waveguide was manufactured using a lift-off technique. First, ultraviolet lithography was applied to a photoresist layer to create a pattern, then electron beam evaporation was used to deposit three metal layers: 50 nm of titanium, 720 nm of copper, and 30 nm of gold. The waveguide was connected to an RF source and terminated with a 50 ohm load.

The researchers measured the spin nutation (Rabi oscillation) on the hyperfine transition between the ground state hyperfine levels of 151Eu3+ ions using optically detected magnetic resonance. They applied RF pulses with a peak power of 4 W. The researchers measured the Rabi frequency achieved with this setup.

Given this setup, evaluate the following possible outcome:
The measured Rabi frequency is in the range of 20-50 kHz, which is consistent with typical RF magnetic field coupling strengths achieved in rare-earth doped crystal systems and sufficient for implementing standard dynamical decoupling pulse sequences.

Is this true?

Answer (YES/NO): NO